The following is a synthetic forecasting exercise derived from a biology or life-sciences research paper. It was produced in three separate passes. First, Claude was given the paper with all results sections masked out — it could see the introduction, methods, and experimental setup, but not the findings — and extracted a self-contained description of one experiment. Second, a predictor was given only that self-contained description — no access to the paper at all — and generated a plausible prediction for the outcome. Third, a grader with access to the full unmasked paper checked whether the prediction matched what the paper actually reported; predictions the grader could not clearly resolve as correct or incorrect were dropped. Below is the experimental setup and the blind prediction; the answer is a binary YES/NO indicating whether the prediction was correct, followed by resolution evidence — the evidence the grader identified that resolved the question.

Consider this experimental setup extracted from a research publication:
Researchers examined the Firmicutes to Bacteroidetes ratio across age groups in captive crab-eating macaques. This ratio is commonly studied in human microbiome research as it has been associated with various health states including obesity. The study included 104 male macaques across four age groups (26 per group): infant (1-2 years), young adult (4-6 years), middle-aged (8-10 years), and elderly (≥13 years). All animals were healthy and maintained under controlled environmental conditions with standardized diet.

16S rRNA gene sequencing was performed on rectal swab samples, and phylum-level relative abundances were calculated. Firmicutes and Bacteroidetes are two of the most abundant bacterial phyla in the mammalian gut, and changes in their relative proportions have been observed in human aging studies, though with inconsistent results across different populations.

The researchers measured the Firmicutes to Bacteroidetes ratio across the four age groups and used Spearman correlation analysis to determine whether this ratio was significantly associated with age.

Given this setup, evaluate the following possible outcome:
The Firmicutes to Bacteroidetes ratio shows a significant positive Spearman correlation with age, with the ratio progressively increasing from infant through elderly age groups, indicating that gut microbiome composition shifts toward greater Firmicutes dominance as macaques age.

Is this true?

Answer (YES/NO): NO